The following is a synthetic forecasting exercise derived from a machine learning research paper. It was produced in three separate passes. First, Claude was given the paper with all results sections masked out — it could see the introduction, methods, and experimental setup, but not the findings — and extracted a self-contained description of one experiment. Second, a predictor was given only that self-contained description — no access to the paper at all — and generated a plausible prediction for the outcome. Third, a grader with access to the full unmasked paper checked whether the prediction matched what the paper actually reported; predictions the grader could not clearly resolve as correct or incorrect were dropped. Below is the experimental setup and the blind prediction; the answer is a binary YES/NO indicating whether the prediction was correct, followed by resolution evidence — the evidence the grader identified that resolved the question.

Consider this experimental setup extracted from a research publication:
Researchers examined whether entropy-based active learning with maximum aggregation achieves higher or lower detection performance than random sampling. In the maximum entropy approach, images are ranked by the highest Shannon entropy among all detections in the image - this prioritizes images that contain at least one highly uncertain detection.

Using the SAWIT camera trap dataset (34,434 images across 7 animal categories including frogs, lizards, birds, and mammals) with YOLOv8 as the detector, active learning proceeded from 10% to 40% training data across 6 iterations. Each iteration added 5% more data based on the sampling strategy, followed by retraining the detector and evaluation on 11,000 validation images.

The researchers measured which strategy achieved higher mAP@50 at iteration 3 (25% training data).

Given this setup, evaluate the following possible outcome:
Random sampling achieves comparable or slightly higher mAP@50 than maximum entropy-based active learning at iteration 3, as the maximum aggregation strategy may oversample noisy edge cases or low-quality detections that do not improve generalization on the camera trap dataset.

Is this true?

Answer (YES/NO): NO